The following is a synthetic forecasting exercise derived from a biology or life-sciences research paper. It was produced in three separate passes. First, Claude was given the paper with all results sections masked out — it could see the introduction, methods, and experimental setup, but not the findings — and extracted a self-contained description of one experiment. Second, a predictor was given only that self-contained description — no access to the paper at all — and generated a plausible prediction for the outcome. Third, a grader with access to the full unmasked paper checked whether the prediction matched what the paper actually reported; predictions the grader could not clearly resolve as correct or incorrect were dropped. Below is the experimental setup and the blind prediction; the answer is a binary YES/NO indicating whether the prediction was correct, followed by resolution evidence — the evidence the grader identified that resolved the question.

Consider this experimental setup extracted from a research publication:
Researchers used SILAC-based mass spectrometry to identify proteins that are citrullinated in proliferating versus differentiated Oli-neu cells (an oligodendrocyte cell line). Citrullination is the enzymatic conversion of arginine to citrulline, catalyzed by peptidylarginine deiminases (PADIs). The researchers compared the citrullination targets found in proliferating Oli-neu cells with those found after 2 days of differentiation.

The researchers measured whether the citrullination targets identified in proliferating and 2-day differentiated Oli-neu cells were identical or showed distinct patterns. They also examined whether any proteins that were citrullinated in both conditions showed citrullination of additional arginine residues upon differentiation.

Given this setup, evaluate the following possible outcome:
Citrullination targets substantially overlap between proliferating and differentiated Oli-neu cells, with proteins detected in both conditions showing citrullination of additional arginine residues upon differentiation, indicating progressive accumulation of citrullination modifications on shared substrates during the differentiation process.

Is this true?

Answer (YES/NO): NO